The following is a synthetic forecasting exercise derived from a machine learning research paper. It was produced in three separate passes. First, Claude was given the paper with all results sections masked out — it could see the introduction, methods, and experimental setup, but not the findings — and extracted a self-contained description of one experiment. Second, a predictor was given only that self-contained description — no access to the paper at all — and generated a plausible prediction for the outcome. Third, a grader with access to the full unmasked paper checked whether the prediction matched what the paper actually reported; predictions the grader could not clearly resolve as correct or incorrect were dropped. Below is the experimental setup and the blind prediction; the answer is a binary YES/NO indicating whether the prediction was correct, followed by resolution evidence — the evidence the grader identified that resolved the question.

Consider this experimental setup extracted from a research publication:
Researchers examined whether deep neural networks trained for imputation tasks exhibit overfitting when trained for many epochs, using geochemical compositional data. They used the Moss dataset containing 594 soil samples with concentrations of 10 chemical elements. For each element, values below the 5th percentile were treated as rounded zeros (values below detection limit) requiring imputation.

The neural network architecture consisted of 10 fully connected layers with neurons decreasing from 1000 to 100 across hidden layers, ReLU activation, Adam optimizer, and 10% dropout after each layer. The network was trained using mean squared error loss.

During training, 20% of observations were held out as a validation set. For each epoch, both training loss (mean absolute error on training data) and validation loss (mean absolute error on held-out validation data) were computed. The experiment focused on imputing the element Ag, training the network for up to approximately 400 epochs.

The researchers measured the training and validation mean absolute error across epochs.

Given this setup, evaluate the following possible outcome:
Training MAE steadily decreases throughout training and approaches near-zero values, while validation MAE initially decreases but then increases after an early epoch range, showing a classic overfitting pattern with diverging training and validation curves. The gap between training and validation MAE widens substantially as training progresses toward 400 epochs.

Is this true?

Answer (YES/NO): NO